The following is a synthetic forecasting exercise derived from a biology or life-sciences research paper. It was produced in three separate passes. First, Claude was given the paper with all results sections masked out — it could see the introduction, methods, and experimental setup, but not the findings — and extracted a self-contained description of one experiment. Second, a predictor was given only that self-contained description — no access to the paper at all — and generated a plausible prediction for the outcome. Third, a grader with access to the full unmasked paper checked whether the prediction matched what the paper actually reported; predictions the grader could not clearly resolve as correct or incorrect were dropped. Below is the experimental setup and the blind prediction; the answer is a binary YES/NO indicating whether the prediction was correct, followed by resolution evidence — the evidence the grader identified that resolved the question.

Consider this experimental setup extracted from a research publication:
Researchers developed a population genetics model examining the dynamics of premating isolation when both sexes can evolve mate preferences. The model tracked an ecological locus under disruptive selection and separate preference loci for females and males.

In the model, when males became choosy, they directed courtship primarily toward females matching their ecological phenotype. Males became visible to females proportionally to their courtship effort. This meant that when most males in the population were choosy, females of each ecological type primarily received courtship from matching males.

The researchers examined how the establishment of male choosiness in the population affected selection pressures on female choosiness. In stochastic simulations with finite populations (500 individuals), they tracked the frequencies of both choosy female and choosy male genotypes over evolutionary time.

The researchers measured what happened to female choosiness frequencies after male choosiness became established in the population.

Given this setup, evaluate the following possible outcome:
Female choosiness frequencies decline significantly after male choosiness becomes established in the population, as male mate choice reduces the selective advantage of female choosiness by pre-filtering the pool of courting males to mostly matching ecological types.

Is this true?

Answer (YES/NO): YES